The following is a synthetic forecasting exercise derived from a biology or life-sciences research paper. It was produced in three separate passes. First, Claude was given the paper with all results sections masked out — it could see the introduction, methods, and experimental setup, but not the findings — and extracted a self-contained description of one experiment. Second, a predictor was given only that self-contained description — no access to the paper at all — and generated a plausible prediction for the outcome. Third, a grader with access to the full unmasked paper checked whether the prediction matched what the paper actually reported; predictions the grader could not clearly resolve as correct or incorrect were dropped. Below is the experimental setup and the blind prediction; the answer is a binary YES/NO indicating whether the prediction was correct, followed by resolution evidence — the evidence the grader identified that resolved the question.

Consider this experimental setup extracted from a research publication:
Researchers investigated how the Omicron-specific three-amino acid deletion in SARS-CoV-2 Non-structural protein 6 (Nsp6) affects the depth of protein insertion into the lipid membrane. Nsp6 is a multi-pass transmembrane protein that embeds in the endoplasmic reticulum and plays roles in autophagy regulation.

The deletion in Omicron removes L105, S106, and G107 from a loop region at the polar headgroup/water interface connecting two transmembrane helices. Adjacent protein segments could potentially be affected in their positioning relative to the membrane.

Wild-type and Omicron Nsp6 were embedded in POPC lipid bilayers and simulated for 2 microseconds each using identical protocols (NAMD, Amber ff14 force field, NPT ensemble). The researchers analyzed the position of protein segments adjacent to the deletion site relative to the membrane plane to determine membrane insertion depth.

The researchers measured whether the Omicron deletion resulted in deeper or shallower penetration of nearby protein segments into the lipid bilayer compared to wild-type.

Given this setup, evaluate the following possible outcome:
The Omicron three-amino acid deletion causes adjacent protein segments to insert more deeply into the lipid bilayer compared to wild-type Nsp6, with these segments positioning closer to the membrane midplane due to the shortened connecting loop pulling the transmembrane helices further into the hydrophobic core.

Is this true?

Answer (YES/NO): YES